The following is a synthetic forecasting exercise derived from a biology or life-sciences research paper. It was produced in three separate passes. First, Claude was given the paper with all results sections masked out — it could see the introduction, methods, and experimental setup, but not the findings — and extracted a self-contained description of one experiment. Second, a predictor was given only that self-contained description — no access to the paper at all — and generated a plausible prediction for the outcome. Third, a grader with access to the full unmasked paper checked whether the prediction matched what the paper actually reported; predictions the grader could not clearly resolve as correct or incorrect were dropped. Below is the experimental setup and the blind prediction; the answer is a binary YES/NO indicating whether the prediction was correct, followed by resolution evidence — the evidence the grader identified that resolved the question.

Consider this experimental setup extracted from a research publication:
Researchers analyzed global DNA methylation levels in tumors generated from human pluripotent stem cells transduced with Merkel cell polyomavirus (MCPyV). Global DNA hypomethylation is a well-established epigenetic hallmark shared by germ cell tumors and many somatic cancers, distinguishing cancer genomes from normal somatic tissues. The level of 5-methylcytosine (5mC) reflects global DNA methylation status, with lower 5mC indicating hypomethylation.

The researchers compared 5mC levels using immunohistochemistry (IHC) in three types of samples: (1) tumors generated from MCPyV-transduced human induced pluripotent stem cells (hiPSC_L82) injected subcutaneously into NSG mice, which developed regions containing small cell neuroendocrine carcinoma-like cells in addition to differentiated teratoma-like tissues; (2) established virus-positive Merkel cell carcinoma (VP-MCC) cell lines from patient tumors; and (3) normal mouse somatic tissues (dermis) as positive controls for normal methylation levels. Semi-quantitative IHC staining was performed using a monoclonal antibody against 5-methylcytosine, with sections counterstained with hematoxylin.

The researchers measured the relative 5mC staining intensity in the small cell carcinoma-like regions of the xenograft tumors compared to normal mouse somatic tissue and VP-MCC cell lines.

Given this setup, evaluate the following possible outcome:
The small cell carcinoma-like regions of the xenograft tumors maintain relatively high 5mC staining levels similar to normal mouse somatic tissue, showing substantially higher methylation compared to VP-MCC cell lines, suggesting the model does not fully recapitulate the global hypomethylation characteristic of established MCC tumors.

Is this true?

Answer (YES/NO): NO